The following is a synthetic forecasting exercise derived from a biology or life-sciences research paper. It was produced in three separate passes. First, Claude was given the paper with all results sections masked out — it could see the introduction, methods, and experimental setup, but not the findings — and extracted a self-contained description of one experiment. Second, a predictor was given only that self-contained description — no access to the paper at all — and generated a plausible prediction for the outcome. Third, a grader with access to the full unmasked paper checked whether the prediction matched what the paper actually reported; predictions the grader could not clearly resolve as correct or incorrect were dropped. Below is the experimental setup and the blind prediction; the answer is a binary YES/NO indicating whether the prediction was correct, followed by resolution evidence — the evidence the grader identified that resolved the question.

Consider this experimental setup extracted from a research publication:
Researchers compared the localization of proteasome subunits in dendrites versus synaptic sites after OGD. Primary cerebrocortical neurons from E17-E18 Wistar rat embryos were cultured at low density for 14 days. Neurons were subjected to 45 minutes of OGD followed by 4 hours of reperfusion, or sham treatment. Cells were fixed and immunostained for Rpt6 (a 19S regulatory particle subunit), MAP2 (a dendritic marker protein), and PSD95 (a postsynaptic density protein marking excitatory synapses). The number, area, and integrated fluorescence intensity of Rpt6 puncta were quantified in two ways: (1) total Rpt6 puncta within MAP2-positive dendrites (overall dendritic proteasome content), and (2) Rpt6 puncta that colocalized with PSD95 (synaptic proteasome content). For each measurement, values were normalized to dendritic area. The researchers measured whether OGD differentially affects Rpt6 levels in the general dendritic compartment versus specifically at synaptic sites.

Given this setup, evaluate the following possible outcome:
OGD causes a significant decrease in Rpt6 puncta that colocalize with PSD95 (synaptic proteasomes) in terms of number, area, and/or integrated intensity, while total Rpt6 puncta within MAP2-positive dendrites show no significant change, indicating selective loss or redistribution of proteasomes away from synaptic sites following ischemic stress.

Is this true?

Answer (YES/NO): NO